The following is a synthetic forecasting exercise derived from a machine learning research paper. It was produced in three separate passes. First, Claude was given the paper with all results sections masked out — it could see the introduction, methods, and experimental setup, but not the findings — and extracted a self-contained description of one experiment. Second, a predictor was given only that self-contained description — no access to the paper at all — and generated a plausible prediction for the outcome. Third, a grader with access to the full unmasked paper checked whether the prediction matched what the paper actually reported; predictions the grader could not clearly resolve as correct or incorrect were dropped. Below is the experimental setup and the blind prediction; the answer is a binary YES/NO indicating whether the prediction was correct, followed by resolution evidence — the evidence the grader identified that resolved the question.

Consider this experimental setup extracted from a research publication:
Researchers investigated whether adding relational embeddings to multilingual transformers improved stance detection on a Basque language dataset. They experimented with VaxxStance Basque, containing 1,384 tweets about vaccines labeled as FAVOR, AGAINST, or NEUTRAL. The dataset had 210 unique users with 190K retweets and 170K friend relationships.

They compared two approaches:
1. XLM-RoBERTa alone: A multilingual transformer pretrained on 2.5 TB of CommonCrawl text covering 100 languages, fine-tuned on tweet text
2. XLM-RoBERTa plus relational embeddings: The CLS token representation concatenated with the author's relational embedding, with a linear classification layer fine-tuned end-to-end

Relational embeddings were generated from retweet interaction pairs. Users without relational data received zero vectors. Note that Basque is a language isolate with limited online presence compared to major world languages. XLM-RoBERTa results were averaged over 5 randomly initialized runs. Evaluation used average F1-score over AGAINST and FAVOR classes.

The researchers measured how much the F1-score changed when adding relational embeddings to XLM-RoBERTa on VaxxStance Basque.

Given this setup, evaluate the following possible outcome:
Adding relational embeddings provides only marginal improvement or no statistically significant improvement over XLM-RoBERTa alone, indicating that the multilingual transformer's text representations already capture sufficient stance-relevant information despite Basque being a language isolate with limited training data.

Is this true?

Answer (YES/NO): NO